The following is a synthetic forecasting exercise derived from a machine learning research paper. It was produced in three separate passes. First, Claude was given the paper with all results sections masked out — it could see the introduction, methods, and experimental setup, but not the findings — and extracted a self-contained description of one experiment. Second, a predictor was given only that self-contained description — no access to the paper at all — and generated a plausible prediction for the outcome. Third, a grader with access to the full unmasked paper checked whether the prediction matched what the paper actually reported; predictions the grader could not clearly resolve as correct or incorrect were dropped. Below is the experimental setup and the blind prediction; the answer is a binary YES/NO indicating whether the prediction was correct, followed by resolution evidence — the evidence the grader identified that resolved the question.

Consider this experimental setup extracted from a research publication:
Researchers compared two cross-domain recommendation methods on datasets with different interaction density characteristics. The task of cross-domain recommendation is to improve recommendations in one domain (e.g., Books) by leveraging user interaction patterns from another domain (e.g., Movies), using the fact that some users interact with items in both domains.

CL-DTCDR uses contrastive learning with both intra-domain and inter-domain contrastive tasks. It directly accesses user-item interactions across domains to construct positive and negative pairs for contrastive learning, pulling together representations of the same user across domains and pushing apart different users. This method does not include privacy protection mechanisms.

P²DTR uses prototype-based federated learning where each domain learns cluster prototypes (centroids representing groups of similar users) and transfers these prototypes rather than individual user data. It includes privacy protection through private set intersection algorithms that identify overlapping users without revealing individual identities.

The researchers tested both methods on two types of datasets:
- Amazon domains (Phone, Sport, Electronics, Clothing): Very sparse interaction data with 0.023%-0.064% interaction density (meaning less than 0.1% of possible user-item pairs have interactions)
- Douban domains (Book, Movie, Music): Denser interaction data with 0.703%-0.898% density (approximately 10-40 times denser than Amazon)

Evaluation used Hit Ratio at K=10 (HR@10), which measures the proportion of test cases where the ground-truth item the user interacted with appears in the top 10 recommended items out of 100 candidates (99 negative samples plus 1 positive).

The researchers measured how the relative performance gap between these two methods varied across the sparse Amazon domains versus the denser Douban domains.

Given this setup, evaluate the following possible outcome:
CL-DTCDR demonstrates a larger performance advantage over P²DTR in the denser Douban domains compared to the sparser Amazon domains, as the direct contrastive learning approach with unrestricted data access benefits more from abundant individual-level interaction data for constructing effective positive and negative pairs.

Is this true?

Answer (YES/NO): NO